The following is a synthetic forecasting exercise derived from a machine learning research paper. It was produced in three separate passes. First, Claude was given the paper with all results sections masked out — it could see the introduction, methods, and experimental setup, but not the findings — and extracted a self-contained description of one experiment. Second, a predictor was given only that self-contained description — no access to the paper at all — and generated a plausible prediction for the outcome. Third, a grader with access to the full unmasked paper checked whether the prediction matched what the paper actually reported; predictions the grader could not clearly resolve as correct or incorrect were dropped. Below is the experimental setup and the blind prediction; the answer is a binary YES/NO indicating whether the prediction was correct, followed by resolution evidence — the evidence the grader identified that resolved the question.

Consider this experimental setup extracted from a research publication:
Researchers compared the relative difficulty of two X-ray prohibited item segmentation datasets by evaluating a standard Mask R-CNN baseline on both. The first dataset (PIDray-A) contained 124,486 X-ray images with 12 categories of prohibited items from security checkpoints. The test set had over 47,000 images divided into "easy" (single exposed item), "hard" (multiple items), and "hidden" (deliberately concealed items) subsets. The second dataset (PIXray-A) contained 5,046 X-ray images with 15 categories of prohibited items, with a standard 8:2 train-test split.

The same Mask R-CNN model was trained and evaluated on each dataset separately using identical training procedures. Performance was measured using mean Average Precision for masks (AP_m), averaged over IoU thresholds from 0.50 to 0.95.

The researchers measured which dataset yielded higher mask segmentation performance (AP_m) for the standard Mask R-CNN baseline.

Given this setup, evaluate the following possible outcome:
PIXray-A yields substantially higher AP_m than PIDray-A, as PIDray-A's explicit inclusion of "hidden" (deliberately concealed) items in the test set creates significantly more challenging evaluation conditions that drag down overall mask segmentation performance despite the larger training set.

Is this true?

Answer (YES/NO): YES